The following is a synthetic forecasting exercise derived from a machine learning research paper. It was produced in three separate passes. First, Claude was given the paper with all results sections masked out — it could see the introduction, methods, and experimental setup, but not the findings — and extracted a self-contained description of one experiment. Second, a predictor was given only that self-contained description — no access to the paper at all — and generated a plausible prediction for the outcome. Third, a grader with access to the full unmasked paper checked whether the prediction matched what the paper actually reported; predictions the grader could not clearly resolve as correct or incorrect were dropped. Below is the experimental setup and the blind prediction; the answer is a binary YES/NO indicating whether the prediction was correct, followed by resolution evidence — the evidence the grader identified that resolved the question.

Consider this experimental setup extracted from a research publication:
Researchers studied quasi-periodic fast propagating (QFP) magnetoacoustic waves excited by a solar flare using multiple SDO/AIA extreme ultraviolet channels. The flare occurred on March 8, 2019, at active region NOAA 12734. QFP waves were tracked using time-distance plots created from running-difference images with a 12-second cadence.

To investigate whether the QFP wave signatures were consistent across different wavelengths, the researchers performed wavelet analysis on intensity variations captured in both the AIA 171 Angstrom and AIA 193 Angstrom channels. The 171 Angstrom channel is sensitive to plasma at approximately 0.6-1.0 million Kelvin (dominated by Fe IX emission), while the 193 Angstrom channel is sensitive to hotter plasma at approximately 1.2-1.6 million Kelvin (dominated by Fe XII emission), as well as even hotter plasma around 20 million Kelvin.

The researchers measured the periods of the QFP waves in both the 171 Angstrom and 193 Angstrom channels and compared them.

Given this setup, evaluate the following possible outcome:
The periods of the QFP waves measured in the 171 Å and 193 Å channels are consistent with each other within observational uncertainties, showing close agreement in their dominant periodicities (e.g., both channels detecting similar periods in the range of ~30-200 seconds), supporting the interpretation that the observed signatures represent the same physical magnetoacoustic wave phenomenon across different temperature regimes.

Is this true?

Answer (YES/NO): YES